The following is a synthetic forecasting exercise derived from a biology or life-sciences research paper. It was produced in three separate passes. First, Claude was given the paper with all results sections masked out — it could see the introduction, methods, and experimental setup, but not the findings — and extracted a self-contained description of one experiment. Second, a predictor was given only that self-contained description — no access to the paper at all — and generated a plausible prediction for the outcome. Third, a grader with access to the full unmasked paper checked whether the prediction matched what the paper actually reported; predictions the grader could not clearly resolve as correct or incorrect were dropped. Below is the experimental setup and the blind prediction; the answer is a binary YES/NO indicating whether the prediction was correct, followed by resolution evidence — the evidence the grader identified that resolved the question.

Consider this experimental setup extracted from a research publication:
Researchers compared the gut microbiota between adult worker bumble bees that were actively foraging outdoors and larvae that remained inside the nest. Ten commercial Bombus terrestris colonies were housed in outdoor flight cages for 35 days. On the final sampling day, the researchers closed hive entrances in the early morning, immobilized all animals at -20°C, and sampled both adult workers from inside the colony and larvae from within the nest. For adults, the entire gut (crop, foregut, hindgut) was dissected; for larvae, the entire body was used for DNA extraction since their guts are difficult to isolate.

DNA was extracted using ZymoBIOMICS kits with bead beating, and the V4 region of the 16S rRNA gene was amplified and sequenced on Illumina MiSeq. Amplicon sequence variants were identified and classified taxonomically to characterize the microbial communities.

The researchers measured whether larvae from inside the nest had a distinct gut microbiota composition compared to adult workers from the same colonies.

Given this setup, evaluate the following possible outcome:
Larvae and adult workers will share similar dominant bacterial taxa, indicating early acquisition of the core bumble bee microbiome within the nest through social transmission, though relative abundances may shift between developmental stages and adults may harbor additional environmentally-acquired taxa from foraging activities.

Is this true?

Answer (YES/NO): YES